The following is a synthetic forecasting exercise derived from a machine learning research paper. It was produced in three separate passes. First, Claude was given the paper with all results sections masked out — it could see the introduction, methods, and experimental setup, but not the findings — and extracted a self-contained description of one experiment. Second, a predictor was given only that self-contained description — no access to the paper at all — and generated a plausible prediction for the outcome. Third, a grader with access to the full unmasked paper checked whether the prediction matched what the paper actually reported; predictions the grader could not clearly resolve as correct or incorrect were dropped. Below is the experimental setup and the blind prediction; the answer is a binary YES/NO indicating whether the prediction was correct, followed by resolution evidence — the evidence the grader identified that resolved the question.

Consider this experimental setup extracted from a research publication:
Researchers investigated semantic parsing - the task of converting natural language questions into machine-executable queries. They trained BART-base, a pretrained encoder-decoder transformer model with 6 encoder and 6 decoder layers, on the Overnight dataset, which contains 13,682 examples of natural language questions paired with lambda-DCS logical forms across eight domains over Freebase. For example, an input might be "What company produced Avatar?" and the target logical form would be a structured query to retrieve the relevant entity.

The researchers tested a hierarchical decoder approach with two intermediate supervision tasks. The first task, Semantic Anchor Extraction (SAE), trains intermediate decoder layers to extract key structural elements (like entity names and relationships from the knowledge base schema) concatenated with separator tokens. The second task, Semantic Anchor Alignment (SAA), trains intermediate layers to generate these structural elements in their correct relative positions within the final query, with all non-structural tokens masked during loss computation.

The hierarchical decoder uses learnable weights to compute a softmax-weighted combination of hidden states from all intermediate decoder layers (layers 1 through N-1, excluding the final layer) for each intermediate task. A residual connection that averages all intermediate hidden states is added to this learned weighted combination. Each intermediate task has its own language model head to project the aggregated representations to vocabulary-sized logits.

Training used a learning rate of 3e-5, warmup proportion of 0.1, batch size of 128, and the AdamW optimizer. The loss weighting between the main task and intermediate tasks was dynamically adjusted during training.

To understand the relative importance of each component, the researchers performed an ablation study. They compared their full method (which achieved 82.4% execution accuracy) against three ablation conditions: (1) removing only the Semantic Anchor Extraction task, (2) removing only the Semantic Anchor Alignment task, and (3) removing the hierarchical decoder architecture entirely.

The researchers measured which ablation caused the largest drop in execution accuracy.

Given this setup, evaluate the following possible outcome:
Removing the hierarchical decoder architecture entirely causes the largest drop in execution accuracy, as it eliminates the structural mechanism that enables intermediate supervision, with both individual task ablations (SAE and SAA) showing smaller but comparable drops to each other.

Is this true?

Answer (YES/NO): NO